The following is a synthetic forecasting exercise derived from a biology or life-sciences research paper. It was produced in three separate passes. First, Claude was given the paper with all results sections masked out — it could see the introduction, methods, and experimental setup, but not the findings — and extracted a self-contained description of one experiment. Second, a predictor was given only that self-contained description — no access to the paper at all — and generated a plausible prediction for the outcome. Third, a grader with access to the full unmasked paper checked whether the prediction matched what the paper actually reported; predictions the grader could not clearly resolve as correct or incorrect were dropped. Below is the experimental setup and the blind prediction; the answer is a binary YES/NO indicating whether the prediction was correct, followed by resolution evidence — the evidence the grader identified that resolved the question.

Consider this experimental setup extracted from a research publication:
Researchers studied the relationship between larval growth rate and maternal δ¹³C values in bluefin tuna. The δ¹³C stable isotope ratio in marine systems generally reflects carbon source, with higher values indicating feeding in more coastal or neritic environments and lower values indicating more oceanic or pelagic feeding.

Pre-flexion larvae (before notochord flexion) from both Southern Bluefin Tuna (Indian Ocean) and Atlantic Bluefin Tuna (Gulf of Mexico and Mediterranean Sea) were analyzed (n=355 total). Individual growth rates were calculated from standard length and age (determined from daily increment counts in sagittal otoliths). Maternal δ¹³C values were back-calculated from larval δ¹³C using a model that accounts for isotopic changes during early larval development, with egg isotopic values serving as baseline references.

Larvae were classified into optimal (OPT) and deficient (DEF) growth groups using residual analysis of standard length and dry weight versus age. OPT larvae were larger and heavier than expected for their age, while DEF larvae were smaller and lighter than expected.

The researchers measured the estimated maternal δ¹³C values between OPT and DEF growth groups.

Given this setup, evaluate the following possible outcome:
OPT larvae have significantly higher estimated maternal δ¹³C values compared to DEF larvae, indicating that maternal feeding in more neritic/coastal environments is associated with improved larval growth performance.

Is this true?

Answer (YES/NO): NO